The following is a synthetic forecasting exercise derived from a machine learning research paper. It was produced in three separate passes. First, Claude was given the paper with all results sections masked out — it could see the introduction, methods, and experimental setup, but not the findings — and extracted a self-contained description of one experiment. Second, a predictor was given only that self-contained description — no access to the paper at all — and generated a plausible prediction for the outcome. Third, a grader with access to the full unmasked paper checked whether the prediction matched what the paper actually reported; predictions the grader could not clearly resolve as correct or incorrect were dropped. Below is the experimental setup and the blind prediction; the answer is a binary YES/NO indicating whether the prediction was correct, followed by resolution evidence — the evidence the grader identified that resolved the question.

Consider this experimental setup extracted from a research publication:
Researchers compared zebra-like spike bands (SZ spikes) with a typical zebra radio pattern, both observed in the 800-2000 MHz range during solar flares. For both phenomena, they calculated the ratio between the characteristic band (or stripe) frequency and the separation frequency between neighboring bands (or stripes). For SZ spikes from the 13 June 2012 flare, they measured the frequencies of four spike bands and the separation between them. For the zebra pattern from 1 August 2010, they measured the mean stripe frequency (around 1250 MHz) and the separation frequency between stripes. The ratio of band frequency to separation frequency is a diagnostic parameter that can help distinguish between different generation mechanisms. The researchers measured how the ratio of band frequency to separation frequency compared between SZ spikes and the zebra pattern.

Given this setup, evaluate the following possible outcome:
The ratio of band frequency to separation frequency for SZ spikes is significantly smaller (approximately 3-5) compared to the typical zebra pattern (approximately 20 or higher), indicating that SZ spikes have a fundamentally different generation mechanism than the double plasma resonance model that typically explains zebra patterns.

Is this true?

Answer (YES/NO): NO